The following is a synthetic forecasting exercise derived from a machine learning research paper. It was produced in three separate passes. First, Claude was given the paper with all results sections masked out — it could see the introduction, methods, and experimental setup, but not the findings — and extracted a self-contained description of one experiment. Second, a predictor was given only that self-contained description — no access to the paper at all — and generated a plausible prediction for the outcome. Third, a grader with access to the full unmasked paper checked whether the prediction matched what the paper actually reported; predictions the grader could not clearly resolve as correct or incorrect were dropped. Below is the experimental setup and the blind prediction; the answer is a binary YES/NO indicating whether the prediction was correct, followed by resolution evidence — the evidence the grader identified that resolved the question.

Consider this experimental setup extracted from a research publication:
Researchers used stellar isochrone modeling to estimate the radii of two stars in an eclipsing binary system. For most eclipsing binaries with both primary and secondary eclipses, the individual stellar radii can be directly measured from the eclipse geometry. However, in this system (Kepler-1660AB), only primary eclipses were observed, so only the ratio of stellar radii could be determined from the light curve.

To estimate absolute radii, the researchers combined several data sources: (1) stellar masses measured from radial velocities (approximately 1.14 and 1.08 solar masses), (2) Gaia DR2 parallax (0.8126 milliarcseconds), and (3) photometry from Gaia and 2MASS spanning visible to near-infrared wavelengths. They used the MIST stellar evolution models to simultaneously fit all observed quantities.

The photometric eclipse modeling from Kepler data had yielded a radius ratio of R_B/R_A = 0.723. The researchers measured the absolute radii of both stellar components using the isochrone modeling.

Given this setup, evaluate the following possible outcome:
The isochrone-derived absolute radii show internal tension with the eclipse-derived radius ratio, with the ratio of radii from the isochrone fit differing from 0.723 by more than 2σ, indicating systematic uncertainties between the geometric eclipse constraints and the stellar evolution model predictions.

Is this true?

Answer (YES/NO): NO